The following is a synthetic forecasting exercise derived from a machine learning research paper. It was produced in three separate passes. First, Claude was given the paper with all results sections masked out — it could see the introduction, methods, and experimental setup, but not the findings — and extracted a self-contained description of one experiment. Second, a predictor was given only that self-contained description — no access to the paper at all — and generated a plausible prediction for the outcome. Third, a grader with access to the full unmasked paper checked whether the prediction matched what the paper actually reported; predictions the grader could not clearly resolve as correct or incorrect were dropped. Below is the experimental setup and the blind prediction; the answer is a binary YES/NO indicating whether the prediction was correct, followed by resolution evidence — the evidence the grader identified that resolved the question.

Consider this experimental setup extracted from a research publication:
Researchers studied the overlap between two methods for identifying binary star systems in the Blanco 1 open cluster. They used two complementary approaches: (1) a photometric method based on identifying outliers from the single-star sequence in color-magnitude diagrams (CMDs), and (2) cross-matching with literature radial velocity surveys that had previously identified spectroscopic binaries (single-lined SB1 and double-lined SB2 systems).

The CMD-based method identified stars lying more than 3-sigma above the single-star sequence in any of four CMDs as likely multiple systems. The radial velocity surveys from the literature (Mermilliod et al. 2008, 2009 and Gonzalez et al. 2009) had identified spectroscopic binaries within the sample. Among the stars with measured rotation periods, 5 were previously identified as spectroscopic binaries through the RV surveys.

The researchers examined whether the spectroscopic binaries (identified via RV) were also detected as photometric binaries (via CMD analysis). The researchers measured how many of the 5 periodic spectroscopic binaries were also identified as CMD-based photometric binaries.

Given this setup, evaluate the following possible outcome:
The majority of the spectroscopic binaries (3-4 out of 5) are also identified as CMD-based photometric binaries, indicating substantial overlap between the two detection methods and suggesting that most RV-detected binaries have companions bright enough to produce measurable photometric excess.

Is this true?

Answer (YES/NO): YES